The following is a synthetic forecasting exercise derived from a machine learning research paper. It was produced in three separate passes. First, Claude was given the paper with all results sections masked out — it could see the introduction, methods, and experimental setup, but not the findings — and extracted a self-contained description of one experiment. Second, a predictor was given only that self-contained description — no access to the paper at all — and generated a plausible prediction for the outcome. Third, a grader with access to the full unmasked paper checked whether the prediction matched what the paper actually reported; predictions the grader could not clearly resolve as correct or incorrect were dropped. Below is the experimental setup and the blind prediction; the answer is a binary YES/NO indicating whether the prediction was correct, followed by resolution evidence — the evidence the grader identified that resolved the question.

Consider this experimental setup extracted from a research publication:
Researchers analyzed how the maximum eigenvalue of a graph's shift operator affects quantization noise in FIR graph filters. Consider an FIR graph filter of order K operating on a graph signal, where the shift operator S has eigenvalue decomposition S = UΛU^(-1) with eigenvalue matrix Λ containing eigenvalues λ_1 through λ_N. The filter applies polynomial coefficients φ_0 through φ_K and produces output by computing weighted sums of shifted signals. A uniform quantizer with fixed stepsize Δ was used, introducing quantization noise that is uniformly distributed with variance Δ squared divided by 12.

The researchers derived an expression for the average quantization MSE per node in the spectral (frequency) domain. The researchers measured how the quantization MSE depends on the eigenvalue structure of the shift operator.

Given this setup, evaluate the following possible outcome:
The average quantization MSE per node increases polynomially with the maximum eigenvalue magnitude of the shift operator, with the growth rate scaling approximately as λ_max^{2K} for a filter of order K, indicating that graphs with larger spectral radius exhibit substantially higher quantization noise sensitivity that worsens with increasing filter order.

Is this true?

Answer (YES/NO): YES